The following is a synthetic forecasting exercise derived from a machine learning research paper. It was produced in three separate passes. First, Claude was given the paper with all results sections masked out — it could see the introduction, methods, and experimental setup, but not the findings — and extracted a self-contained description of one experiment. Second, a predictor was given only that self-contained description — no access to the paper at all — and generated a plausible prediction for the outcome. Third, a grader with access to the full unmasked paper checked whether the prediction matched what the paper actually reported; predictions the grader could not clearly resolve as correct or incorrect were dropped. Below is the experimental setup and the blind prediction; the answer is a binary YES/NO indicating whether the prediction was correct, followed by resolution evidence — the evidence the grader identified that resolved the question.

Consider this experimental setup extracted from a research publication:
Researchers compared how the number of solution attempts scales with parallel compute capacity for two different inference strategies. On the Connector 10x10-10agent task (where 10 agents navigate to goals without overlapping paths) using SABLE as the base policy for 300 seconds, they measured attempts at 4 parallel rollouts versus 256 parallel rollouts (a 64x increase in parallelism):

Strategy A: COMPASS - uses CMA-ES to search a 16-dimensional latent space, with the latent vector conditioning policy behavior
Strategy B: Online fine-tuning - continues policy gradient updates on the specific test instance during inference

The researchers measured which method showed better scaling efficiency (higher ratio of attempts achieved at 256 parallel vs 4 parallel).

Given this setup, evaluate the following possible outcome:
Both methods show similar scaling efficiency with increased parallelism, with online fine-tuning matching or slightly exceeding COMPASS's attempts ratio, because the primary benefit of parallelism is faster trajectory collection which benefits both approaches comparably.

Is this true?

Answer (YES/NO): NO